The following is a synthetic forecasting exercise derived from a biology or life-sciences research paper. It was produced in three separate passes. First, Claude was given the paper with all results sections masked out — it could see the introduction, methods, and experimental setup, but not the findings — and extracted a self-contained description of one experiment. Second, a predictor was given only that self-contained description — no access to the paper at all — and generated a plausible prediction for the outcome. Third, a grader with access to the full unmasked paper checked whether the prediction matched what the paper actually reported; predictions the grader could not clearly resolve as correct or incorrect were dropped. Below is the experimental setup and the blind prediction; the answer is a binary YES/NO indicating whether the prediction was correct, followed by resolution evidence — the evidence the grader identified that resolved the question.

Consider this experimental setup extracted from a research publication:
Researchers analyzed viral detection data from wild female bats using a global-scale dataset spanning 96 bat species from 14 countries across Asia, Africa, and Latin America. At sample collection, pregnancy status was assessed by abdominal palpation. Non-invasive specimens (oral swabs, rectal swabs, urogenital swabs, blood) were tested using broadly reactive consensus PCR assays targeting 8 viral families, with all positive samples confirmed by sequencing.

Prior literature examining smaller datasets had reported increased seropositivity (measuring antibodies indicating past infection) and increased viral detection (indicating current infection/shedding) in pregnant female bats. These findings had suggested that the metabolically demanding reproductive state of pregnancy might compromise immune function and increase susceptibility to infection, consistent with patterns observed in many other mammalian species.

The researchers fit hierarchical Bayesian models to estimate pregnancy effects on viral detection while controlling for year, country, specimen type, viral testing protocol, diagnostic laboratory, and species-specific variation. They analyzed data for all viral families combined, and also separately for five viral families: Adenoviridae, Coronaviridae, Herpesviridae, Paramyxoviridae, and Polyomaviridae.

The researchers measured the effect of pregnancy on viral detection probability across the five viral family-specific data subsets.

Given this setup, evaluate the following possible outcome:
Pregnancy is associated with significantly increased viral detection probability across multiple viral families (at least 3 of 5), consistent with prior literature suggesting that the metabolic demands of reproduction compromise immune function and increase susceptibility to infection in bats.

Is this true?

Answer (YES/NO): NO